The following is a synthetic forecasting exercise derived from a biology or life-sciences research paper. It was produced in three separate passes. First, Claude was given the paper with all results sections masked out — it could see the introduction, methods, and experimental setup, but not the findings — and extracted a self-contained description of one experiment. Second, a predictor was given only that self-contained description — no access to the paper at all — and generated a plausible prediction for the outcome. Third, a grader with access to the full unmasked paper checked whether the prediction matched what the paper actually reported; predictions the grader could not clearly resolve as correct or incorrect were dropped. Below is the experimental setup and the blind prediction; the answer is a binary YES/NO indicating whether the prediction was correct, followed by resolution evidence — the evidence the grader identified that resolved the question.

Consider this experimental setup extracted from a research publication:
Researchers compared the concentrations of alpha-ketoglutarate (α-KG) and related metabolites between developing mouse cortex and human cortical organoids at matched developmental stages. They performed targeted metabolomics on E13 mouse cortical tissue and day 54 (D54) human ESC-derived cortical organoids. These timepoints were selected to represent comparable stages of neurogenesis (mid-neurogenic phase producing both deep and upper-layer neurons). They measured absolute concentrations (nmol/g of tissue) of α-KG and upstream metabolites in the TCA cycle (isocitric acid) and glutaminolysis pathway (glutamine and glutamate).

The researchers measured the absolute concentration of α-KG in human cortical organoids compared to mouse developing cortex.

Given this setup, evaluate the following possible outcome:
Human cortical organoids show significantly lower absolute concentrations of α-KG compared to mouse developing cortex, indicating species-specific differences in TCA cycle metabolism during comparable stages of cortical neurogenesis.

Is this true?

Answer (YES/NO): YES